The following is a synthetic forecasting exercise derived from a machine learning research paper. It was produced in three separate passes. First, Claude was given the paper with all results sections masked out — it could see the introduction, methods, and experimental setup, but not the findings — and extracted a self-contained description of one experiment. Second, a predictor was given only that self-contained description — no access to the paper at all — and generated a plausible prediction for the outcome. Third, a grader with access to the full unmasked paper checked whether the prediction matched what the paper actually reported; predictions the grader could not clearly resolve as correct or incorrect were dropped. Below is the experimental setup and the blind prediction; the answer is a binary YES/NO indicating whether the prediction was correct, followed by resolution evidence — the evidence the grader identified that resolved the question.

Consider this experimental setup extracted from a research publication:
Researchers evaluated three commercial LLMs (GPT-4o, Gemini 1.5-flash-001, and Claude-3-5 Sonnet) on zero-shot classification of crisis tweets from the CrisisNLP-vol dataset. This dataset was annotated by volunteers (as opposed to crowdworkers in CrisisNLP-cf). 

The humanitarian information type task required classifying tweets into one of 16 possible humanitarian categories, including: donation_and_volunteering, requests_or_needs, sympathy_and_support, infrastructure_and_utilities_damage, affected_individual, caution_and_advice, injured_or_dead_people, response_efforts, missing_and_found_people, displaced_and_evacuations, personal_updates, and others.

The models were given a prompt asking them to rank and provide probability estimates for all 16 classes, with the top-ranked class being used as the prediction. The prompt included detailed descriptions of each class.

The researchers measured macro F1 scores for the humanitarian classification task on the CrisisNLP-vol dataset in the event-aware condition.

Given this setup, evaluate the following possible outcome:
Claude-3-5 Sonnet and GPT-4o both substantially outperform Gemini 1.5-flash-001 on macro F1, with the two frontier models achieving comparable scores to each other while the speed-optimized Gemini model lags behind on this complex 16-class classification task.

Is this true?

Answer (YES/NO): YES